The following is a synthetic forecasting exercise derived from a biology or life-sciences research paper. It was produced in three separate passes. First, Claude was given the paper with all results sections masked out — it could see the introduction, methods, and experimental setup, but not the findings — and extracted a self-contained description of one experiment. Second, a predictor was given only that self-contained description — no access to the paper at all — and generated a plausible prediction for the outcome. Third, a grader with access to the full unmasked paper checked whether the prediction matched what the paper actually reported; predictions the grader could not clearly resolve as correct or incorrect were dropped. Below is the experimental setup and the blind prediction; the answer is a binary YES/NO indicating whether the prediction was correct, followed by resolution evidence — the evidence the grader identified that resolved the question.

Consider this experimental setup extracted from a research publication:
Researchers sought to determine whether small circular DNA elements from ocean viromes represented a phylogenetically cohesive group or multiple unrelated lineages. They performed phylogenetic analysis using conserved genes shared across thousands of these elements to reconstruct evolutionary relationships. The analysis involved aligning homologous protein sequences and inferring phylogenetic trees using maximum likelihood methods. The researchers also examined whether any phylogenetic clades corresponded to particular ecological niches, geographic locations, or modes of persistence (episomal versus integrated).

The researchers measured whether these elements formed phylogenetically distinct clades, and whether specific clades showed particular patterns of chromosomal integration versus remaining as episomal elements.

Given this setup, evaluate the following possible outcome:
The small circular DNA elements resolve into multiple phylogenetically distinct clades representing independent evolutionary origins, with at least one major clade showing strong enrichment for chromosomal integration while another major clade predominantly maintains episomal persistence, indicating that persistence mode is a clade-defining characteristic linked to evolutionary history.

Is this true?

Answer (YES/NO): NO